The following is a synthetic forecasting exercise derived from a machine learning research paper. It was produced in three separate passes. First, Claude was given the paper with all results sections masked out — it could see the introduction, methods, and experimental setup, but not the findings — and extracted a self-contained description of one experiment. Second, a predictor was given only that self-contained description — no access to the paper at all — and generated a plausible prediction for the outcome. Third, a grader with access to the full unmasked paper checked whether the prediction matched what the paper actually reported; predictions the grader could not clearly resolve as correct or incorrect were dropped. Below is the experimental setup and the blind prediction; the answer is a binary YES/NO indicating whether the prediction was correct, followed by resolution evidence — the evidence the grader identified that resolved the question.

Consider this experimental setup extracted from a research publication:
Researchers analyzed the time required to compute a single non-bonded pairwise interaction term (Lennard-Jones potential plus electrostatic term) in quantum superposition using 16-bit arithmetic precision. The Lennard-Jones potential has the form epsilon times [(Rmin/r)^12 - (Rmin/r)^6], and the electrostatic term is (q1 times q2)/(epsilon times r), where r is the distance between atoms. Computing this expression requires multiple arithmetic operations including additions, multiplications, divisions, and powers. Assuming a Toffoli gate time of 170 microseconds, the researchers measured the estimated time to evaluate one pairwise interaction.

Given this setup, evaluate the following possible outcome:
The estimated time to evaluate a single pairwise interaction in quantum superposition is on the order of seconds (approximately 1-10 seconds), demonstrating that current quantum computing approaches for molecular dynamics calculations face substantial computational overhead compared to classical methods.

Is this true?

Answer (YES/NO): YES